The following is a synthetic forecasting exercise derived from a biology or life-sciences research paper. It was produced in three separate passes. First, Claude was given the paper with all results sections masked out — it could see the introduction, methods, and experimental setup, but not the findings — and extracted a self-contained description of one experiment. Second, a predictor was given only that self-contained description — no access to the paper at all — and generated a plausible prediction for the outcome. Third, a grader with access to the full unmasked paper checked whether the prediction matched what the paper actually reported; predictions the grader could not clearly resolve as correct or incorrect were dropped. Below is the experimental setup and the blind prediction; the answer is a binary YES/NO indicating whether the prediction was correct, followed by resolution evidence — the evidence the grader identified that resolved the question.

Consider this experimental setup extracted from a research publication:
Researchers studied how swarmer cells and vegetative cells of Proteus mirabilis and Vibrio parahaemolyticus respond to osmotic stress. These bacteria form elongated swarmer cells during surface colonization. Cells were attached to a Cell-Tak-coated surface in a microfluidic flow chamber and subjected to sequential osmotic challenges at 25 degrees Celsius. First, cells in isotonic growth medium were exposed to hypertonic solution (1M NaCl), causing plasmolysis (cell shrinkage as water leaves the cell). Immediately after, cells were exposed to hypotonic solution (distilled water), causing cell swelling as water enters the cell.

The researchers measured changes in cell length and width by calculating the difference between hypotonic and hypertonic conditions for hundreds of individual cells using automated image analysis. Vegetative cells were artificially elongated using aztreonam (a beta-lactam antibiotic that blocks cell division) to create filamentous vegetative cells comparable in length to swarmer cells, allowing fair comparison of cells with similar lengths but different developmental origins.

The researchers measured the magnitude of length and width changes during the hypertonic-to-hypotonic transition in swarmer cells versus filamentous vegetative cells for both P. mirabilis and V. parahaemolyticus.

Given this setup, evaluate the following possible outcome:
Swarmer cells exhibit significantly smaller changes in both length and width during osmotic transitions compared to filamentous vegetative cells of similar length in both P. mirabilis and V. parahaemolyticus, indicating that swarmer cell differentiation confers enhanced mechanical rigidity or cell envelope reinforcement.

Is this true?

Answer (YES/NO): NO